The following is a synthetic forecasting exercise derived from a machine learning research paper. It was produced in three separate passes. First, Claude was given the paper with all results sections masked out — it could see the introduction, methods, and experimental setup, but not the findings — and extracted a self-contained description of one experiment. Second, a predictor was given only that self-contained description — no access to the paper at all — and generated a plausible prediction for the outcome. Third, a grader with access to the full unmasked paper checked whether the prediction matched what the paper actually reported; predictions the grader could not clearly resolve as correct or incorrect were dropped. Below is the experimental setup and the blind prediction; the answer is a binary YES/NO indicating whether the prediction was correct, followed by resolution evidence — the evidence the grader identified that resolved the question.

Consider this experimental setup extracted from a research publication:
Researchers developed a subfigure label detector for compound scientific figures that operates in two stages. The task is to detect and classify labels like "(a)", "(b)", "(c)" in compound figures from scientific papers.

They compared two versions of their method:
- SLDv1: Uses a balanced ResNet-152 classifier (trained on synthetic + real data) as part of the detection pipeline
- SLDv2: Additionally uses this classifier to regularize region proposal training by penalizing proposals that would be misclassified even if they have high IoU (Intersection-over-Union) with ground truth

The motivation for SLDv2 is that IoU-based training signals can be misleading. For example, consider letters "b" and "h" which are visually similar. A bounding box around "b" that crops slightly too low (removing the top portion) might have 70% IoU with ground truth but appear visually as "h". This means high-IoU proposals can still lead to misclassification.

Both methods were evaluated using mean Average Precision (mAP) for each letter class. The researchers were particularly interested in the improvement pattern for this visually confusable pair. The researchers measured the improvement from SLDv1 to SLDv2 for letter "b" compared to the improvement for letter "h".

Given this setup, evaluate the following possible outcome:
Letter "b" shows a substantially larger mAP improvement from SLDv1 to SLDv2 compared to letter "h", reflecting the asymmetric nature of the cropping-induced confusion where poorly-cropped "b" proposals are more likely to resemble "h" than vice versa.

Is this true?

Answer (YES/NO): NO